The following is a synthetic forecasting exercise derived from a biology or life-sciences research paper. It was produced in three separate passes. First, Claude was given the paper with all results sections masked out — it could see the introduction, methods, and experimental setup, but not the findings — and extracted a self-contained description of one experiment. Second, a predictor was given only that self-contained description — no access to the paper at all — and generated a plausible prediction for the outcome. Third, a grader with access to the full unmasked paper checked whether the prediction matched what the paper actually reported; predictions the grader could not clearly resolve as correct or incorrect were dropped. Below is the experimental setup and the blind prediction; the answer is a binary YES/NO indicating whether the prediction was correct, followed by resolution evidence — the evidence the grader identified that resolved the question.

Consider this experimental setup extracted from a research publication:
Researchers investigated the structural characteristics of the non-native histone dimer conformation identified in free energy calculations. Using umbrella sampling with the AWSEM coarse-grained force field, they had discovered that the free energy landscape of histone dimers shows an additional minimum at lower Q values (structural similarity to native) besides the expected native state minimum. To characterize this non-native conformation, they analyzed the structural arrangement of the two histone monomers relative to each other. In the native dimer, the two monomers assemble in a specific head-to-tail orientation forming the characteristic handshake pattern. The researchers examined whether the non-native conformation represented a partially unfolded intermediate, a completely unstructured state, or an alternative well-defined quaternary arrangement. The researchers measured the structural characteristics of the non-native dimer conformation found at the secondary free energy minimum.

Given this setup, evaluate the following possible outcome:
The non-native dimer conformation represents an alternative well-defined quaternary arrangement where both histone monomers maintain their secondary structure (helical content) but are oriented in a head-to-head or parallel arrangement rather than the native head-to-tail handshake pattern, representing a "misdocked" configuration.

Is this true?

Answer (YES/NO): YES